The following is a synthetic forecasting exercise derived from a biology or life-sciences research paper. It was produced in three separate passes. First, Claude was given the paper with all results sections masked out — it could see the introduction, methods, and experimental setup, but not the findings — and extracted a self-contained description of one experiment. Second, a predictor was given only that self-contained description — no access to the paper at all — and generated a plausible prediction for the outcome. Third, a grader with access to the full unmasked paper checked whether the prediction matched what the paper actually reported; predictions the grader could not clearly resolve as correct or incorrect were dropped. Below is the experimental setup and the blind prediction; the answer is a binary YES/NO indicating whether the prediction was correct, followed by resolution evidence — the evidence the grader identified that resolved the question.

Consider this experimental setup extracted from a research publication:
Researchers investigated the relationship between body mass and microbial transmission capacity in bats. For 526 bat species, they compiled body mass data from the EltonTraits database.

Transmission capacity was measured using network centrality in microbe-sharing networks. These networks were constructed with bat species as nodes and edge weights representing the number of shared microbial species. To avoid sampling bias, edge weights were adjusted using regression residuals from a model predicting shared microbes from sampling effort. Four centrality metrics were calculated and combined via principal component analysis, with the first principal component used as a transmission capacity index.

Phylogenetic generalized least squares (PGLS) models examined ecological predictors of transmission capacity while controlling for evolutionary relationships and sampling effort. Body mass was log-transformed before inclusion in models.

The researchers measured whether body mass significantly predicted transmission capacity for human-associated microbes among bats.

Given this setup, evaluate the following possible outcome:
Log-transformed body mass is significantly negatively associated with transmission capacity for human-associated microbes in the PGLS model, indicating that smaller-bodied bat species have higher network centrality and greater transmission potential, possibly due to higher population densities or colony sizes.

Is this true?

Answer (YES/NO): NO